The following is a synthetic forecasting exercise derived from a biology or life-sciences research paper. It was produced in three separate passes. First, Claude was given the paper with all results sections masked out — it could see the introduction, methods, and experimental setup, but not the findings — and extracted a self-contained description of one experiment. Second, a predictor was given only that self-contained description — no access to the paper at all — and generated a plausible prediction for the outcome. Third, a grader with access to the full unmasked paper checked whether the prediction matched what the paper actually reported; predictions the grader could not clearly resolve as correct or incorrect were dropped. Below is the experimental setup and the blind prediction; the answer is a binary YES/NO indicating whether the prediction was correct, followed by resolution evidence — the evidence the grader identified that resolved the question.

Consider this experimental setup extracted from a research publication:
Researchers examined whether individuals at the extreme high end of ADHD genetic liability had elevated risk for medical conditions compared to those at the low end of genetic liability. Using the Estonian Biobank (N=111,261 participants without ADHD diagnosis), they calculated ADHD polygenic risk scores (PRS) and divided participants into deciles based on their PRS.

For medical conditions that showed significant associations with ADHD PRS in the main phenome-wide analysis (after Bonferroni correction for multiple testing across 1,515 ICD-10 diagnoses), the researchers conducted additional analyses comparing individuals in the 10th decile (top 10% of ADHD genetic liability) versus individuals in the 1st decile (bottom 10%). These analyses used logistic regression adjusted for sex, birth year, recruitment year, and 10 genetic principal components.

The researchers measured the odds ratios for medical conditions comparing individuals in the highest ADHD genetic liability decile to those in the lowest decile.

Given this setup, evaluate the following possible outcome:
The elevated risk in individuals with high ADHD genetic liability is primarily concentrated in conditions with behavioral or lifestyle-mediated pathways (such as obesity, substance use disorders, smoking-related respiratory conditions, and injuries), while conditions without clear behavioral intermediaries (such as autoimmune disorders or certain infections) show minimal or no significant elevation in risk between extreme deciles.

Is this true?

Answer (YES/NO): NO